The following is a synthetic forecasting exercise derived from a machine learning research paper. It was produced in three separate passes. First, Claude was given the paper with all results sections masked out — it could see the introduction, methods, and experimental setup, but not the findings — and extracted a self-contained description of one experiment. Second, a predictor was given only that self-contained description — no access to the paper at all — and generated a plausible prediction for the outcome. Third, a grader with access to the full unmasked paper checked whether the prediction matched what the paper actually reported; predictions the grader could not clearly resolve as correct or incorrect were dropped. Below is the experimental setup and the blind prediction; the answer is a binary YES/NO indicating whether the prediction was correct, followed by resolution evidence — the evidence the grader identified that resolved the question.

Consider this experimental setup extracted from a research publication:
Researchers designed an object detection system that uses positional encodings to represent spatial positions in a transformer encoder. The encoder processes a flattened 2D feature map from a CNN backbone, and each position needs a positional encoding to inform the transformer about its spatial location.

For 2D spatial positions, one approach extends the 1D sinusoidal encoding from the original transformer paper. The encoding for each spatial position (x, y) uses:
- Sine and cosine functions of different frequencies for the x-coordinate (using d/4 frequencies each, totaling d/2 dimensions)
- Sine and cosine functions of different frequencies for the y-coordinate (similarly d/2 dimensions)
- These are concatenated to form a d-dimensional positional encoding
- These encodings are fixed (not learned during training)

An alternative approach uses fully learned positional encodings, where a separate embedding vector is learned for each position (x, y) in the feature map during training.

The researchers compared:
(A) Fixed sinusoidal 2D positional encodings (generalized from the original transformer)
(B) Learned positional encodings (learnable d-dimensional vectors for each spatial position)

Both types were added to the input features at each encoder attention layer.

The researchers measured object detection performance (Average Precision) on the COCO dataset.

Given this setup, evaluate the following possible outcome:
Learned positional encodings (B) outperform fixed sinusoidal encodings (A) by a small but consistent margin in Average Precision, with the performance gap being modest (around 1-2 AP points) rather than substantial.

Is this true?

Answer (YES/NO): NO